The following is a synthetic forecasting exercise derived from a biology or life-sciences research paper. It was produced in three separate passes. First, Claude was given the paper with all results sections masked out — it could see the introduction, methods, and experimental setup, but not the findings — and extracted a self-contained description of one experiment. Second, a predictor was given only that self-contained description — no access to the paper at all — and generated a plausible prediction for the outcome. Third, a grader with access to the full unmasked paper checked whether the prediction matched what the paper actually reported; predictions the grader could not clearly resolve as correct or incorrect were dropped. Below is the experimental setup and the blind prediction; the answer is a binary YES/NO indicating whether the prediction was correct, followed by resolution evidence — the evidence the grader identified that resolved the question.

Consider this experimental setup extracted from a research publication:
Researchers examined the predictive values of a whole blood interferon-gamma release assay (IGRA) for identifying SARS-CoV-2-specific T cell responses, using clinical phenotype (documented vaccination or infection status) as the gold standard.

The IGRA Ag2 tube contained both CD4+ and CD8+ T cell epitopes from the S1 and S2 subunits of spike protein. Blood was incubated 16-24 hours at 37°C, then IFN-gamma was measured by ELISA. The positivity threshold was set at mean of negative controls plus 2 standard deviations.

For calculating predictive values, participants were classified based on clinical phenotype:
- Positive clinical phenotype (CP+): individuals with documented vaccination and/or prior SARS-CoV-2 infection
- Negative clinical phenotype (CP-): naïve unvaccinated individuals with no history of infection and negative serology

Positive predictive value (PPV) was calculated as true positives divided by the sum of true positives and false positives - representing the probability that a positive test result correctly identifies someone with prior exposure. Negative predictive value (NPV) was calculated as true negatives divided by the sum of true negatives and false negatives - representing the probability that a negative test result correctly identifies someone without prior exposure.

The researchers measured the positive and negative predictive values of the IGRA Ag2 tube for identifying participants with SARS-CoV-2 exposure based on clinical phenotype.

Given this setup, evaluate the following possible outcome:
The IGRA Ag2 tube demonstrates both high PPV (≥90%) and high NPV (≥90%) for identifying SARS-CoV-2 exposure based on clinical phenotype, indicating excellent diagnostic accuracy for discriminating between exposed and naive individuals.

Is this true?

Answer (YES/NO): NO